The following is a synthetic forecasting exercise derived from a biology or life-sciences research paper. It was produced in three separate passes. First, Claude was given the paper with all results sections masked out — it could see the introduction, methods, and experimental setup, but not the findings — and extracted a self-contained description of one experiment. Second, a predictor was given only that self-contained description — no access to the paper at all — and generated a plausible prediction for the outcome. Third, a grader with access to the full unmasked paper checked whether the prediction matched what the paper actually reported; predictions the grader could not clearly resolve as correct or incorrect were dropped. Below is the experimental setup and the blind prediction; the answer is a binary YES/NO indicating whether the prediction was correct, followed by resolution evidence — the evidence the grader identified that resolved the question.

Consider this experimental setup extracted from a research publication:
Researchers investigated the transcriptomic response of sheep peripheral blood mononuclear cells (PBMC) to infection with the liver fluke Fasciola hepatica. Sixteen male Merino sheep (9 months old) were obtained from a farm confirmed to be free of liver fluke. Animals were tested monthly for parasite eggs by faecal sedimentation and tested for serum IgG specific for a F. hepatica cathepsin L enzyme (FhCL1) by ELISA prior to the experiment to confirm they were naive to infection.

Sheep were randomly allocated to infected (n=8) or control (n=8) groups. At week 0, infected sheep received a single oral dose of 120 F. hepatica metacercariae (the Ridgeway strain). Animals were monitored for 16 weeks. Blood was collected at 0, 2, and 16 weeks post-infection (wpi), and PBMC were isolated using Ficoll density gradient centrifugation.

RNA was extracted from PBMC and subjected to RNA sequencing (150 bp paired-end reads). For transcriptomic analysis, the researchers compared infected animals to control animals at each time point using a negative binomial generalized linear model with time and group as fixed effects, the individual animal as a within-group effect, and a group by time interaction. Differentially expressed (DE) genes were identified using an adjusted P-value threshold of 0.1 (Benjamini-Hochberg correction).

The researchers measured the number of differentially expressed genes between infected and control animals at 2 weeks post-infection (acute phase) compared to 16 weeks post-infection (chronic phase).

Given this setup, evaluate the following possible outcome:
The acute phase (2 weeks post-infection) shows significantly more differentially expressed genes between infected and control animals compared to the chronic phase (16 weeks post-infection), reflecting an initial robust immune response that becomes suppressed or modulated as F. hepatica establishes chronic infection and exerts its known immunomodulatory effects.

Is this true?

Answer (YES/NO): YES